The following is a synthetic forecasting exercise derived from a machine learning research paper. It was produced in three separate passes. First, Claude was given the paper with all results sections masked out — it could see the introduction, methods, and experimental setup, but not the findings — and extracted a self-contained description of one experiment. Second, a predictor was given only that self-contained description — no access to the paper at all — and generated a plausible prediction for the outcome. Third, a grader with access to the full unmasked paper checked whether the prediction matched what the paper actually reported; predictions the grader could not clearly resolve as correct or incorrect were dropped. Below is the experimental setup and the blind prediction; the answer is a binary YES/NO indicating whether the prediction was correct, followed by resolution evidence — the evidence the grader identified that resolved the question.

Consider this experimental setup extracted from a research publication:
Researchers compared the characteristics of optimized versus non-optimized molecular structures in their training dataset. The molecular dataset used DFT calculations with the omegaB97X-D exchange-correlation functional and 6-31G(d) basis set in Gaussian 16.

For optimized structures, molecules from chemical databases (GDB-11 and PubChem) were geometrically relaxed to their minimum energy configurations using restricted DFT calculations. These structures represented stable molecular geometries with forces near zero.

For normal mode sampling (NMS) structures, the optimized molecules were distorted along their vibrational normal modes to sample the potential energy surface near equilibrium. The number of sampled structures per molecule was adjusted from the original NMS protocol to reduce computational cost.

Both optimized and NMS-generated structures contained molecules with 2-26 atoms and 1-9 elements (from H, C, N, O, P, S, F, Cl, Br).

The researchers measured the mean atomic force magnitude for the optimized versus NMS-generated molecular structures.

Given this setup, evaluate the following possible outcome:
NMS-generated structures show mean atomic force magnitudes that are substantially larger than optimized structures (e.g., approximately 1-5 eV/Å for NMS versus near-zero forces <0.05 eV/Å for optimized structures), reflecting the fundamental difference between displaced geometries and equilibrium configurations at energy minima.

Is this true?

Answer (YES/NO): YES